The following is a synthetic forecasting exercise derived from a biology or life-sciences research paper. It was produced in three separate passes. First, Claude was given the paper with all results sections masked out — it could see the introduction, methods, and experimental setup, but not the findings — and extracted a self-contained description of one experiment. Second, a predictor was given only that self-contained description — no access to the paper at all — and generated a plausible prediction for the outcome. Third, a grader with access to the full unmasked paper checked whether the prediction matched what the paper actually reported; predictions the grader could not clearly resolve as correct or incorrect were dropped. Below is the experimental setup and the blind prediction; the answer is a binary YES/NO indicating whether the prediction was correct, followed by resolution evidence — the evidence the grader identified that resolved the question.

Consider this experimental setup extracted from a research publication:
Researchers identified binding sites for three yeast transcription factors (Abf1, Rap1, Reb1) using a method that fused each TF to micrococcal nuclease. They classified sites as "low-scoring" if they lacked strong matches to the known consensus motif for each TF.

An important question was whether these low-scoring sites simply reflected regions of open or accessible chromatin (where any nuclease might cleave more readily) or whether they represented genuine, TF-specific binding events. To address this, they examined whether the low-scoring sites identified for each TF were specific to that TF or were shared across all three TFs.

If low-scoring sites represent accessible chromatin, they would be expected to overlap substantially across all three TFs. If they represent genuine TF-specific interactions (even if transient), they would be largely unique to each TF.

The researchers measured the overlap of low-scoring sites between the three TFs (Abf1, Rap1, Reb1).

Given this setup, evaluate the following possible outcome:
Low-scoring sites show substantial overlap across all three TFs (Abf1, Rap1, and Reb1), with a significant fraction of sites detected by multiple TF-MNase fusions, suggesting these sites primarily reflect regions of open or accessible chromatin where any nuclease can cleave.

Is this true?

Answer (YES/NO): NO